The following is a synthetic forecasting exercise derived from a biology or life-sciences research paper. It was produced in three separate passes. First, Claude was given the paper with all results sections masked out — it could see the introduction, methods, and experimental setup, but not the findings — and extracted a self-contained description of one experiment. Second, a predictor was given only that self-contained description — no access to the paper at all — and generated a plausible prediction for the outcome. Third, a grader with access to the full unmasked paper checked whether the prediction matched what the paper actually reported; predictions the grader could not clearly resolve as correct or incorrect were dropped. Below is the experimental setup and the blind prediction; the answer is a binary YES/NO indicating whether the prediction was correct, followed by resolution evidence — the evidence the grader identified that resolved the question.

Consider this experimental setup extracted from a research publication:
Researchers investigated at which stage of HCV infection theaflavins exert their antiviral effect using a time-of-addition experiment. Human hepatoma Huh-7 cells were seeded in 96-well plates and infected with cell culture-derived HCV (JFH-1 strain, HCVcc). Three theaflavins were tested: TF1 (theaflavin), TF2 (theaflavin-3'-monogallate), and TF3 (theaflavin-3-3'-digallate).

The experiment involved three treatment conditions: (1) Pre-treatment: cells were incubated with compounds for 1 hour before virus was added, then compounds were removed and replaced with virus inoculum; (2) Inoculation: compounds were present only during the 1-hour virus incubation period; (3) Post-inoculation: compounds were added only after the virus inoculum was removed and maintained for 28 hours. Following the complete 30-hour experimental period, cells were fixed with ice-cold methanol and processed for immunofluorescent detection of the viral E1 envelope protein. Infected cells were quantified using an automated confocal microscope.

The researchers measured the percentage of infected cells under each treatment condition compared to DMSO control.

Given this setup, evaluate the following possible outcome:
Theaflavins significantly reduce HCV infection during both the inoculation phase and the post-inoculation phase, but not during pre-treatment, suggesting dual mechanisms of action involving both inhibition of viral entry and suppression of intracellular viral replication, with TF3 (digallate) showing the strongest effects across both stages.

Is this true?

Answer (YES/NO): NO